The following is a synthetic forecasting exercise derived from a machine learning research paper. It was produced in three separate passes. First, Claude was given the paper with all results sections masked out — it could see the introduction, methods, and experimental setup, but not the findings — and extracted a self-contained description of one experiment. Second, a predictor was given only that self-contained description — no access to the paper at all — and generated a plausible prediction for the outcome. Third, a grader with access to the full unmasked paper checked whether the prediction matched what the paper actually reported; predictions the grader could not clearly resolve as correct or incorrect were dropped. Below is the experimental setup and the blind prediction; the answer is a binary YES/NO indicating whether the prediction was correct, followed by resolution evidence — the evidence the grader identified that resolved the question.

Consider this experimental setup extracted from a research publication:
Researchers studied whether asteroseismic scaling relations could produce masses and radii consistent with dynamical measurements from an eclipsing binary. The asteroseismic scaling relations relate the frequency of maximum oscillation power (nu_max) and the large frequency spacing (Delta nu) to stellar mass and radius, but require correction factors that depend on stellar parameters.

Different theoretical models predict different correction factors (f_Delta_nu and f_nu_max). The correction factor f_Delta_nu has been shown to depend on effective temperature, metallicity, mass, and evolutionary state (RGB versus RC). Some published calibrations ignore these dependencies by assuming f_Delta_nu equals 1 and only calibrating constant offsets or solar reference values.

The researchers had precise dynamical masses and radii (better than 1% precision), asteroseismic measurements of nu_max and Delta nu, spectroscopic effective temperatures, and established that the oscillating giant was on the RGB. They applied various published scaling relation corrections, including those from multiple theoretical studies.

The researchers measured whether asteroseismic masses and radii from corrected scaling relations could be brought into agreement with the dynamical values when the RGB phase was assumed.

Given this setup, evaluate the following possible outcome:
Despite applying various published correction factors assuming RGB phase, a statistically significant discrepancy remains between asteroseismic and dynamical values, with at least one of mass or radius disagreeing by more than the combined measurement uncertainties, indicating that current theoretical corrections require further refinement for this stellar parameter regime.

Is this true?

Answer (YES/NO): NO